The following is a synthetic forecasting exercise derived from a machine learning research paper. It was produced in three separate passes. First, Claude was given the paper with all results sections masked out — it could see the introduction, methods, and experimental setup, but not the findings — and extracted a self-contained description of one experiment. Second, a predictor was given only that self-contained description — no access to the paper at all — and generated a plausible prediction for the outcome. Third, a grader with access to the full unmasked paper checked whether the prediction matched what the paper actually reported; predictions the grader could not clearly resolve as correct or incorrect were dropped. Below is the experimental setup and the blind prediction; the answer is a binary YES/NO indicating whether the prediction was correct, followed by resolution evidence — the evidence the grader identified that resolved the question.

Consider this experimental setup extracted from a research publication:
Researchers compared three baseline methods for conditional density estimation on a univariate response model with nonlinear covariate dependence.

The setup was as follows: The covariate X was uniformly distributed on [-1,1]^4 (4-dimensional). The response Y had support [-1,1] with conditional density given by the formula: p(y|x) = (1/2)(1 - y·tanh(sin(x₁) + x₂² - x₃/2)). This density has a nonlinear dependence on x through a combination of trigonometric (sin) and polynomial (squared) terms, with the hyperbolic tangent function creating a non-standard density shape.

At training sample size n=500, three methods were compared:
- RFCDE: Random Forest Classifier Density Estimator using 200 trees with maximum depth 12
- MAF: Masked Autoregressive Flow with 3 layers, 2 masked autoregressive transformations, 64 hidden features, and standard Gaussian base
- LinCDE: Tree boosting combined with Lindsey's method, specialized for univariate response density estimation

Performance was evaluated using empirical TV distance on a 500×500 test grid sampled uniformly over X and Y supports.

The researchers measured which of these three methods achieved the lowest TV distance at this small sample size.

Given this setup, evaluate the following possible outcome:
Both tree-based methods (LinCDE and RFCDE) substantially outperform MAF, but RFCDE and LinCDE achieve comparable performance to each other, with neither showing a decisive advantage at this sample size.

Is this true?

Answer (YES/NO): NO